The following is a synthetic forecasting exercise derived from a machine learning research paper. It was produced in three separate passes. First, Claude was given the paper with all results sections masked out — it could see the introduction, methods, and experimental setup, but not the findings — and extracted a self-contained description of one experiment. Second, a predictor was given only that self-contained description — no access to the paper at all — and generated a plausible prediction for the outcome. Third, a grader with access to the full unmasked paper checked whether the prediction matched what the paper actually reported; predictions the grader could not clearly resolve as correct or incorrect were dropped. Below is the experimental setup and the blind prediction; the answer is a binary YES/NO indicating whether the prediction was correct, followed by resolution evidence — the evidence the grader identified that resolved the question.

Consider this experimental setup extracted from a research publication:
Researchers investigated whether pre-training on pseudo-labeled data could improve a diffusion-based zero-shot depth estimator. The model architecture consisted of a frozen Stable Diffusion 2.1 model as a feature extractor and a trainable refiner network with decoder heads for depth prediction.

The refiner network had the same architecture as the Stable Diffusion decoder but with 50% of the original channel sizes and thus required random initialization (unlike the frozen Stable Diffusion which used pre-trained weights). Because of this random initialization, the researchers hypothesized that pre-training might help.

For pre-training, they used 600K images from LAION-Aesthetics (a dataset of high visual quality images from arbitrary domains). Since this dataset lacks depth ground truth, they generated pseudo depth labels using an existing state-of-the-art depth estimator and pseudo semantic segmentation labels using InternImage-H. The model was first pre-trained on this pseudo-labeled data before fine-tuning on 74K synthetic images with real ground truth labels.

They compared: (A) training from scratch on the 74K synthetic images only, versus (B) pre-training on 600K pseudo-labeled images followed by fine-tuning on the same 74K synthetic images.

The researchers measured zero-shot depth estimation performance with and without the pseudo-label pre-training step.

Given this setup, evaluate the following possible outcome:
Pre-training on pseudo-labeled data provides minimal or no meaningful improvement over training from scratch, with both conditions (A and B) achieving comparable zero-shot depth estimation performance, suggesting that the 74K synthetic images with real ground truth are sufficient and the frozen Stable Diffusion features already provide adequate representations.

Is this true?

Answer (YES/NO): NO